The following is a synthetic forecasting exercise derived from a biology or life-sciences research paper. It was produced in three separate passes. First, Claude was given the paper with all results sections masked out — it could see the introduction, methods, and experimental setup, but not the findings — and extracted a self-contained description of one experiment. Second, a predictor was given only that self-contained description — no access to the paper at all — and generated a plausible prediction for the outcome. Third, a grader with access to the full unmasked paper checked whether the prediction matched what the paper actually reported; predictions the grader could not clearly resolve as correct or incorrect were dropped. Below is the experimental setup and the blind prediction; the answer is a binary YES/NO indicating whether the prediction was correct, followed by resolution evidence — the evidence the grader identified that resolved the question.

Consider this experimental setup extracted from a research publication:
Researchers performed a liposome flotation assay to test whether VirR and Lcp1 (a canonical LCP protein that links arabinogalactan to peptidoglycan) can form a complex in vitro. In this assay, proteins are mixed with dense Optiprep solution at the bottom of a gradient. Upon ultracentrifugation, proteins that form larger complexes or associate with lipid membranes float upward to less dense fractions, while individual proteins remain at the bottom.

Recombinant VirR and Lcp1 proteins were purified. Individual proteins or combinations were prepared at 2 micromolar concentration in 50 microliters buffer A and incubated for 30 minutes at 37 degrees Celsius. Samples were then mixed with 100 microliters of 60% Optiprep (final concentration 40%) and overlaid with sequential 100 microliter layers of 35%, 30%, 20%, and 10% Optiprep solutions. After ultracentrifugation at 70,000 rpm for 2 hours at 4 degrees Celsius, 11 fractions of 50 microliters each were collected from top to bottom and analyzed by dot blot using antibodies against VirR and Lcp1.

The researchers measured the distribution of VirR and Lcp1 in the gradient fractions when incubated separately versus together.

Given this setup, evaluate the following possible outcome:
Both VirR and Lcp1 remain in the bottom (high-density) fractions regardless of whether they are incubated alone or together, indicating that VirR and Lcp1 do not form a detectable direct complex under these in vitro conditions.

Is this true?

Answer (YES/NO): NO